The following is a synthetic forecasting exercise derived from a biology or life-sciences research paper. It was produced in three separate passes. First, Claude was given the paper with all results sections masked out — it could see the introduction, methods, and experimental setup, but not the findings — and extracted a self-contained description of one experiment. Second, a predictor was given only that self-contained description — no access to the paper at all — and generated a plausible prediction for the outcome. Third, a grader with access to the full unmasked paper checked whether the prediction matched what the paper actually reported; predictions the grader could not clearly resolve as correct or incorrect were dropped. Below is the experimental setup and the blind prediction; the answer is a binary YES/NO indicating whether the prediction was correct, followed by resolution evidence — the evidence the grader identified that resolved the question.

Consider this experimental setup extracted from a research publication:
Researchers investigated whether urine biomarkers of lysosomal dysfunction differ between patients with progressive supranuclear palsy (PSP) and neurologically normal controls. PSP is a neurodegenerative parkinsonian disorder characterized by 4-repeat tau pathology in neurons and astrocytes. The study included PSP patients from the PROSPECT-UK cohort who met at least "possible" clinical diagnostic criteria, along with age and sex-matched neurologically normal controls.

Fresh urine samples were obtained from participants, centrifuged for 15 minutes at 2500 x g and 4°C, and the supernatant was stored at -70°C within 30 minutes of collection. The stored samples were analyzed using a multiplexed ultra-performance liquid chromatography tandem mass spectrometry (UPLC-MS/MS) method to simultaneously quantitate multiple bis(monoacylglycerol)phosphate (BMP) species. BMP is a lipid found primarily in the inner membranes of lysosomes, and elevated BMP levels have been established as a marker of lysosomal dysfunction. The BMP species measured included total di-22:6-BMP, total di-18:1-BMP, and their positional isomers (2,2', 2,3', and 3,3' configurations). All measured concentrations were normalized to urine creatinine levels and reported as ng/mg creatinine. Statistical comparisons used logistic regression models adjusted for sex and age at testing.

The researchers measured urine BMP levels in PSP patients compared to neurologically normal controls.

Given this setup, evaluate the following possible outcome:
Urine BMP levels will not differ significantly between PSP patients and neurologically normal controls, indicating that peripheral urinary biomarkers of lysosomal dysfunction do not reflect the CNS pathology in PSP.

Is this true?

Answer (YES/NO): NO